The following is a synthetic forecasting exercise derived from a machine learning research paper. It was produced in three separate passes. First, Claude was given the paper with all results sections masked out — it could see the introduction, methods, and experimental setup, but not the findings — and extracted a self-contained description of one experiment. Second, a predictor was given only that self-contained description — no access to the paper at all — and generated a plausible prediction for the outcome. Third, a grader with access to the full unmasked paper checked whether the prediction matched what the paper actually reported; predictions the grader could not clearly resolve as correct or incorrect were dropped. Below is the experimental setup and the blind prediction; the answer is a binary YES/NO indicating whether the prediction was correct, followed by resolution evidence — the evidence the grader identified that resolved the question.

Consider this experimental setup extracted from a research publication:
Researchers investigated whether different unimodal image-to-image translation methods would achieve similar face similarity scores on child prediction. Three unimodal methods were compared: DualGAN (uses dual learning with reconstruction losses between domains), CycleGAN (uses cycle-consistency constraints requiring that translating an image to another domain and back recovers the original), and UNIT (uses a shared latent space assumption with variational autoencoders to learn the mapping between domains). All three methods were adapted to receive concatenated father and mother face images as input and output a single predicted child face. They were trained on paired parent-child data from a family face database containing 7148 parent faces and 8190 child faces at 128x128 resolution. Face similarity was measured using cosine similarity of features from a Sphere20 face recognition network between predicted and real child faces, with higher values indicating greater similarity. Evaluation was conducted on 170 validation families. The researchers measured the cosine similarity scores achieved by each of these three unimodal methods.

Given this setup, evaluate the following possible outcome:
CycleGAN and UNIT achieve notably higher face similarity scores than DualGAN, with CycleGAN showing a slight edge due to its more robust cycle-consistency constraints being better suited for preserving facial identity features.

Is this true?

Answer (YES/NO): NO